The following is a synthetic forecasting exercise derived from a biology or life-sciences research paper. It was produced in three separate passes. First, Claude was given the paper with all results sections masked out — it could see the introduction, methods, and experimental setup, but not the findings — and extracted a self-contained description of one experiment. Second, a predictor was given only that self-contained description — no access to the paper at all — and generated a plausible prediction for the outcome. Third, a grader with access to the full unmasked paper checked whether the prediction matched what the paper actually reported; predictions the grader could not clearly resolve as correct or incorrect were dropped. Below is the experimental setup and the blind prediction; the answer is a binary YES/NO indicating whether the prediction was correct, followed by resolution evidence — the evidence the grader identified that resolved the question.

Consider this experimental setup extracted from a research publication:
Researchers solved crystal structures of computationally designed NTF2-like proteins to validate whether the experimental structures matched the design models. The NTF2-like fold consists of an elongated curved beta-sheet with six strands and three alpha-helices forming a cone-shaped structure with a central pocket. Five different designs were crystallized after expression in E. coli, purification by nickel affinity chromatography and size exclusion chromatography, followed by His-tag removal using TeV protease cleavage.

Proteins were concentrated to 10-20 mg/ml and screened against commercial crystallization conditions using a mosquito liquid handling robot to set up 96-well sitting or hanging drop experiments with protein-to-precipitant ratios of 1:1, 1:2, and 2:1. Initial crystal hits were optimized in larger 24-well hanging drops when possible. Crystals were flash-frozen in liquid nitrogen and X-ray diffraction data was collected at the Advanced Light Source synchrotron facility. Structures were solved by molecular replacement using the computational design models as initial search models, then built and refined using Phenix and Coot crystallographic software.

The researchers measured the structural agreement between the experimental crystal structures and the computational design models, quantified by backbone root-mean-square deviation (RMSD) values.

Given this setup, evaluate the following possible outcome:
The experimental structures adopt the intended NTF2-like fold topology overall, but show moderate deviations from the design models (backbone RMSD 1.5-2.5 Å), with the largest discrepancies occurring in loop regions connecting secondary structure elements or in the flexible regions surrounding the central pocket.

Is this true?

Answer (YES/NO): NO